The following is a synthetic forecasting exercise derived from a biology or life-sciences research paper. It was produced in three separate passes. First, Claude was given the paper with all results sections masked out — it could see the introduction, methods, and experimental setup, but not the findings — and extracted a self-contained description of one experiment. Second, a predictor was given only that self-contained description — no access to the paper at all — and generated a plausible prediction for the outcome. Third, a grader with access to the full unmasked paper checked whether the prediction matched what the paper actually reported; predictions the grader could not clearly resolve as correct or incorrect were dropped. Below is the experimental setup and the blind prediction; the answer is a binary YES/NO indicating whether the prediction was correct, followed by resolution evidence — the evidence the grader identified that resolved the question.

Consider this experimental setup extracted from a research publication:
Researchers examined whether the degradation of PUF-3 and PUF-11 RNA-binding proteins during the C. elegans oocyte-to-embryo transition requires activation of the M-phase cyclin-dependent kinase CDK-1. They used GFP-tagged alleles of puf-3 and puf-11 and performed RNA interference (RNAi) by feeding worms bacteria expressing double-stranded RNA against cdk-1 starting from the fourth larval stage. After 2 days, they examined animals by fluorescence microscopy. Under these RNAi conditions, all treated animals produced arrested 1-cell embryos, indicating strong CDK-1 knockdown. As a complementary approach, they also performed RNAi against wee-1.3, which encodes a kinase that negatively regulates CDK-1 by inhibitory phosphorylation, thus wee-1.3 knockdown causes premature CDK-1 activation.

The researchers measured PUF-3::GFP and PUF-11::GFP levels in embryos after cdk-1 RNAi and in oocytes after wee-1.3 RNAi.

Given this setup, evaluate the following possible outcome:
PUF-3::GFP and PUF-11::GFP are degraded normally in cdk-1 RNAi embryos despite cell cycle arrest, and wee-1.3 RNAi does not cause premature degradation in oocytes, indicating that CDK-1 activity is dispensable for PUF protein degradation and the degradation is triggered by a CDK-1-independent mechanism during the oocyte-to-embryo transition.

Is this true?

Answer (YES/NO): NO